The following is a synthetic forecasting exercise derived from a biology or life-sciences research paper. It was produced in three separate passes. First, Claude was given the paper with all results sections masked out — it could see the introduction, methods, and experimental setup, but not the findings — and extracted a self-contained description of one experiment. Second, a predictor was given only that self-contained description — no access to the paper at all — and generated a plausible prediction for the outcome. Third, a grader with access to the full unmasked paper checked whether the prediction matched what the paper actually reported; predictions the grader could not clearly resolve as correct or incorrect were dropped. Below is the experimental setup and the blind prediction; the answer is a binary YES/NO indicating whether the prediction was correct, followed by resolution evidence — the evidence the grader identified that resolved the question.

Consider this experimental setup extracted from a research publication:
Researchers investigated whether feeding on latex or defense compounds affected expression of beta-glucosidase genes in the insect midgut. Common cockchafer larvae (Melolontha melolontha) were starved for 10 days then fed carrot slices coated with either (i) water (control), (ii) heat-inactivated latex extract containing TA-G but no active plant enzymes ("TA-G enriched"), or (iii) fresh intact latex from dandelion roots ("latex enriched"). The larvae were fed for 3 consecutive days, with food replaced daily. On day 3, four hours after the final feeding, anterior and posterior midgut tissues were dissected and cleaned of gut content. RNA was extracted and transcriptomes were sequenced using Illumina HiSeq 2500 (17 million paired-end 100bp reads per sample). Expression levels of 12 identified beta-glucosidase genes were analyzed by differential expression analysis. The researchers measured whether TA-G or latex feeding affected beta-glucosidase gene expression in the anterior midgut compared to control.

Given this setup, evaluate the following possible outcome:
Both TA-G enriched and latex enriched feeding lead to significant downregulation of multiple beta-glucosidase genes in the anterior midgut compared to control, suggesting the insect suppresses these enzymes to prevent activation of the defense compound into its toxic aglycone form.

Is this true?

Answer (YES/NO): NO